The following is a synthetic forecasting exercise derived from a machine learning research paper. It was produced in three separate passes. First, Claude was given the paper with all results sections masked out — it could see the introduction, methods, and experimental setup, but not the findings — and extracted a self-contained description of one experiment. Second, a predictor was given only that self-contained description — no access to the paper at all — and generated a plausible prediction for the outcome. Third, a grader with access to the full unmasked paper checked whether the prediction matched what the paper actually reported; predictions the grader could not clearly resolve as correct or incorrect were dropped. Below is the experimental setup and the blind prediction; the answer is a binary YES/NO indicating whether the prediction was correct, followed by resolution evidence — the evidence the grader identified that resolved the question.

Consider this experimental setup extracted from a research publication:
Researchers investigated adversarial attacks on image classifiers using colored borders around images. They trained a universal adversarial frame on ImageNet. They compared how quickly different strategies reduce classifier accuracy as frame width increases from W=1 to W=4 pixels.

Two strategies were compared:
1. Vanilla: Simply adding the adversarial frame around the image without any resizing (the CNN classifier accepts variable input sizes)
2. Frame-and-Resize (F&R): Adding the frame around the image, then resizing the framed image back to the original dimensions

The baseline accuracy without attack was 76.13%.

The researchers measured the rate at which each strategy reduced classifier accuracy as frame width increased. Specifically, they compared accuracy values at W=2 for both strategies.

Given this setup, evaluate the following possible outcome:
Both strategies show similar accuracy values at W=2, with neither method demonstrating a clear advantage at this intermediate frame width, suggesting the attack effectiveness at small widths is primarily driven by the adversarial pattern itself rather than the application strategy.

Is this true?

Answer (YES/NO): NO